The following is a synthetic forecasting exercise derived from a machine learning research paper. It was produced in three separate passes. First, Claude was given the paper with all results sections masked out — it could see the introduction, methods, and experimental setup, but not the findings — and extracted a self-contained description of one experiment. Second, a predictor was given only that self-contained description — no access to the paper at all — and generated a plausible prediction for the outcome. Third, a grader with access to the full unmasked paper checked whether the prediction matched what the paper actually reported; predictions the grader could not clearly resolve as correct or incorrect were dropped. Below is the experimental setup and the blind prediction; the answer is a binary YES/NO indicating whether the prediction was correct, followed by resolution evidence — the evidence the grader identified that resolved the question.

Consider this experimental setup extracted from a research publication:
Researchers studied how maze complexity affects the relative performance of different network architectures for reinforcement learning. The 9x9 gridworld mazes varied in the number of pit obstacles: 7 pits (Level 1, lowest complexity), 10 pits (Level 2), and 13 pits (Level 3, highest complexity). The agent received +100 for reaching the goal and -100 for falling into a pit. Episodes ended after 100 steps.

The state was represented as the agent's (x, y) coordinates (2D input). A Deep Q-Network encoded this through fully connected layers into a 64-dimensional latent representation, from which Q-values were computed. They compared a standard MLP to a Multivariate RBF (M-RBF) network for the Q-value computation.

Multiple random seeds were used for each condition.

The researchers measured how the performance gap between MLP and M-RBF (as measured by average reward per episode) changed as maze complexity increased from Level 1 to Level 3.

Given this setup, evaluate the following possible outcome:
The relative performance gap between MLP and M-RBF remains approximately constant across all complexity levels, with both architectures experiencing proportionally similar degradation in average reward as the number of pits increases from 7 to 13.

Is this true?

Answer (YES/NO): NO